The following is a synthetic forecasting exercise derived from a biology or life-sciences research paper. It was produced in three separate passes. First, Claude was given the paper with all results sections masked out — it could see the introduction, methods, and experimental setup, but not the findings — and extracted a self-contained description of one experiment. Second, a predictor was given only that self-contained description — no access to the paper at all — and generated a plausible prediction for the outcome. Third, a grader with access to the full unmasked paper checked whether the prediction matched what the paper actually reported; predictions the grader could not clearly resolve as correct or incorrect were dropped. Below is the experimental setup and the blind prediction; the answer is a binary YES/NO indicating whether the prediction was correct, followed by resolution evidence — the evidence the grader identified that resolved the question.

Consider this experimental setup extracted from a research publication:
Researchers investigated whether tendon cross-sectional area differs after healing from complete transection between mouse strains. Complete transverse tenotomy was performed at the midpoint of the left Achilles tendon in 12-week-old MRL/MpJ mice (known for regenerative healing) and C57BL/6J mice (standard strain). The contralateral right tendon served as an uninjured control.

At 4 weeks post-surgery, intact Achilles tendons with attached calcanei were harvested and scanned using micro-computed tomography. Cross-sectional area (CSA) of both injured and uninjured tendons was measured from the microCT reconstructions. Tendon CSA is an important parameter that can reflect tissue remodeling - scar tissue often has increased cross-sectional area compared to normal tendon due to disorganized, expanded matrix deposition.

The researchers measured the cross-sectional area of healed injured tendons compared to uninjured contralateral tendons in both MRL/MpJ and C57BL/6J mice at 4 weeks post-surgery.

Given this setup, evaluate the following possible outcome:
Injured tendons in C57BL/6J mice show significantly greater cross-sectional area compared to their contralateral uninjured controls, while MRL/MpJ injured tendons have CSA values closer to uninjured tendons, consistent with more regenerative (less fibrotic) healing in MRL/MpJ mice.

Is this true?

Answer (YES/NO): NO